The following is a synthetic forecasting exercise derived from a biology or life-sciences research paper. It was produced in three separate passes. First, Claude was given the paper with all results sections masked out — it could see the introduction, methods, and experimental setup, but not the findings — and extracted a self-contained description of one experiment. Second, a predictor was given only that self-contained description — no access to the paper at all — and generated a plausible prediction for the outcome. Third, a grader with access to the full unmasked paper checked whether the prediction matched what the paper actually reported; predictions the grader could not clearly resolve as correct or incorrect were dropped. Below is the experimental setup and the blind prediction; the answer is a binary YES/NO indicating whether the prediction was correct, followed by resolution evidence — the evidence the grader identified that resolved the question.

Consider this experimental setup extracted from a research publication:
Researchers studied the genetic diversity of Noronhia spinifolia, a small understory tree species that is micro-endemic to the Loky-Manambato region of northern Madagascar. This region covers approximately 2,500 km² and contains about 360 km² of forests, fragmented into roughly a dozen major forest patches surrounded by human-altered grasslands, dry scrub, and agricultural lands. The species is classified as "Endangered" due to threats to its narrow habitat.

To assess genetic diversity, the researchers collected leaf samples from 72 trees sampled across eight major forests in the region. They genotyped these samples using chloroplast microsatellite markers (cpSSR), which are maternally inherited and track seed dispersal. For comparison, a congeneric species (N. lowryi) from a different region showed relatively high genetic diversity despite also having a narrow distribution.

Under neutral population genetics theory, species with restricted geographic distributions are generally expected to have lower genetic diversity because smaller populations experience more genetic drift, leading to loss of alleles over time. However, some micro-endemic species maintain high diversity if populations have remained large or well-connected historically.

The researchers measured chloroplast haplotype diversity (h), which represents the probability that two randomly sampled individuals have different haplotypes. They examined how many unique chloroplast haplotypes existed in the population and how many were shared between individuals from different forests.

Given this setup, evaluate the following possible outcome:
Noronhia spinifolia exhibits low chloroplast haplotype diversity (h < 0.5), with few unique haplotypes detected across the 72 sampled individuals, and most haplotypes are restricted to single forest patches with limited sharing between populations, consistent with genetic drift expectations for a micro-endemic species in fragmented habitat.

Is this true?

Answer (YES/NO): NO